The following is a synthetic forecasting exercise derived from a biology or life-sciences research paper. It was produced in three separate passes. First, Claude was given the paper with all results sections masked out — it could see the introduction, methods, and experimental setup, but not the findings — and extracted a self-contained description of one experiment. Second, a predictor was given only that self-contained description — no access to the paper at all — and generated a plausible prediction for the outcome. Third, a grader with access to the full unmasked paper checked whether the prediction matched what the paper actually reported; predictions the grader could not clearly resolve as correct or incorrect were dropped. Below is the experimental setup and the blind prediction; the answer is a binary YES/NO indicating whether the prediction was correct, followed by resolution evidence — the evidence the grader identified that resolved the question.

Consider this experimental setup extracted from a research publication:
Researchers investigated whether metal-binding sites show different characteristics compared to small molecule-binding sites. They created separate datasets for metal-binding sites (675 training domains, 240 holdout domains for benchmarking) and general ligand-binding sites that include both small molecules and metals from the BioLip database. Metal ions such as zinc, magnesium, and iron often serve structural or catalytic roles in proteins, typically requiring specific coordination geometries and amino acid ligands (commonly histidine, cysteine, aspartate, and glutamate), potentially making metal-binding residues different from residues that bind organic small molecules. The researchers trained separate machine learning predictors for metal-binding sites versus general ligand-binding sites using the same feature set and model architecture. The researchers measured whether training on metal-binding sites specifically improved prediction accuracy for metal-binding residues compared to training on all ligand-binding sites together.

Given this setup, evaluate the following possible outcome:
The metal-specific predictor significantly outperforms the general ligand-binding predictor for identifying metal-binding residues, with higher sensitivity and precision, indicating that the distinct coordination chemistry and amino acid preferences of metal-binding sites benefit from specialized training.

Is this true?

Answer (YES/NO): YES